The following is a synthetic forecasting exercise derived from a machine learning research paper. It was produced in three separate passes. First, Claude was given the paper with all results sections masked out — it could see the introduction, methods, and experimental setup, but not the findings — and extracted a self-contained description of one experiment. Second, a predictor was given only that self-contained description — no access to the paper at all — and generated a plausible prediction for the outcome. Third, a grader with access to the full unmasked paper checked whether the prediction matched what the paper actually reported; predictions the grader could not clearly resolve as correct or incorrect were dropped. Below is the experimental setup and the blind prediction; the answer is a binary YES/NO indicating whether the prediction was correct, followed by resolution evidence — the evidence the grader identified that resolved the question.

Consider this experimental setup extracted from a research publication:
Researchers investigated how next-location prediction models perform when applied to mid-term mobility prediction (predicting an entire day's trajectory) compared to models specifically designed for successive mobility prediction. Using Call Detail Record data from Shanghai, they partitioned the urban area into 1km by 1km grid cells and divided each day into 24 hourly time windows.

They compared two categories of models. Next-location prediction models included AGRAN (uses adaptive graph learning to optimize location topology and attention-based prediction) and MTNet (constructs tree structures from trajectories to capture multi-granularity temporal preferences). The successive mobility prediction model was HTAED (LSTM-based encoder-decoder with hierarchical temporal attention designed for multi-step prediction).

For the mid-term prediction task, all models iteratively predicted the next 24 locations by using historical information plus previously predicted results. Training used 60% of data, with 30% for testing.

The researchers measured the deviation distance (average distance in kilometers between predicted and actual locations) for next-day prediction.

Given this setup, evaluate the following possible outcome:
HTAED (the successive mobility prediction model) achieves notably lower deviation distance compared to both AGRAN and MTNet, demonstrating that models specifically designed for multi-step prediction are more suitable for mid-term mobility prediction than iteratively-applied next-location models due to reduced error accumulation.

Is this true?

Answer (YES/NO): NO